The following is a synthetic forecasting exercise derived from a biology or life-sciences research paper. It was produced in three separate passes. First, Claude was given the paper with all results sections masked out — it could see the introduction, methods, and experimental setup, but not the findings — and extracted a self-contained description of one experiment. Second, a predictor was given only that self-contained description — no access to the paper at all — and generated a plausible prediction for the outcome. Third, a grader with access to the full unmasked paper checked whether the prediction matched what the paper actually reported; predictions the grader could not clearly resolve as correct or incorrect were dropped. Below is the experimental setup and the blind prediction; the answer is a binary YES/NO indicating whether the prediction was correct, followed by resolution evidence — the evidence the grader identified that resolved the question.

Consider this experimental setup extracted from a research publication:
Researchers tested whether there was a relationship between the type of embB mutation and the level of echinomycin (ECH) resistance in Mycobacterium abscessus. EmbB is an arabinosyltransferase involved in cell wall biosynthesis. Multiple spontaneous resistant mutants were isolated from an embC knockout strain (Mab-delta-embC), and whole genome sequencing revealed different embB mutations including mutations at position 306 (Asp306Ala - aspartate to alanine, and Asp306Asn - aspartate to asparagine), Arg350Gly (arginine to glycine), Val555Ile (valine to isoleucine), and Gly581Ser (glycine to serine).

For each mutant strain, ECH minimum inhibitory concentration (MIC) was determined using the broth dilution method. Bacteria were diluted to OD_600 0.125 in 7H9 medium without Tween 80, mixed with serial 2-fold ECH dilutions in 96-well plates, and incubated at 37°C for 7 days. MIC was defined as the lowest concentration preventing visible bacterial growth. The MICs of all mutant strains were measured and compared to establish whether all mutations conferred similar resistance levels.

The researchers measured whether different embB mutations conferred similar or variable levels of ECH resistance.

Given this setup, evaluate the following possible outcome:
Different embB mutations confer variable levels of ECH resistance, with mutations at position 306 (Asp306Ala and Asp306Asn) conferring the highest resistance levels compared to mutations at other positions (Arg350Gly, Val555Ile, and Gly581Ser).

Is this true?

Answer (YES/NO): NO